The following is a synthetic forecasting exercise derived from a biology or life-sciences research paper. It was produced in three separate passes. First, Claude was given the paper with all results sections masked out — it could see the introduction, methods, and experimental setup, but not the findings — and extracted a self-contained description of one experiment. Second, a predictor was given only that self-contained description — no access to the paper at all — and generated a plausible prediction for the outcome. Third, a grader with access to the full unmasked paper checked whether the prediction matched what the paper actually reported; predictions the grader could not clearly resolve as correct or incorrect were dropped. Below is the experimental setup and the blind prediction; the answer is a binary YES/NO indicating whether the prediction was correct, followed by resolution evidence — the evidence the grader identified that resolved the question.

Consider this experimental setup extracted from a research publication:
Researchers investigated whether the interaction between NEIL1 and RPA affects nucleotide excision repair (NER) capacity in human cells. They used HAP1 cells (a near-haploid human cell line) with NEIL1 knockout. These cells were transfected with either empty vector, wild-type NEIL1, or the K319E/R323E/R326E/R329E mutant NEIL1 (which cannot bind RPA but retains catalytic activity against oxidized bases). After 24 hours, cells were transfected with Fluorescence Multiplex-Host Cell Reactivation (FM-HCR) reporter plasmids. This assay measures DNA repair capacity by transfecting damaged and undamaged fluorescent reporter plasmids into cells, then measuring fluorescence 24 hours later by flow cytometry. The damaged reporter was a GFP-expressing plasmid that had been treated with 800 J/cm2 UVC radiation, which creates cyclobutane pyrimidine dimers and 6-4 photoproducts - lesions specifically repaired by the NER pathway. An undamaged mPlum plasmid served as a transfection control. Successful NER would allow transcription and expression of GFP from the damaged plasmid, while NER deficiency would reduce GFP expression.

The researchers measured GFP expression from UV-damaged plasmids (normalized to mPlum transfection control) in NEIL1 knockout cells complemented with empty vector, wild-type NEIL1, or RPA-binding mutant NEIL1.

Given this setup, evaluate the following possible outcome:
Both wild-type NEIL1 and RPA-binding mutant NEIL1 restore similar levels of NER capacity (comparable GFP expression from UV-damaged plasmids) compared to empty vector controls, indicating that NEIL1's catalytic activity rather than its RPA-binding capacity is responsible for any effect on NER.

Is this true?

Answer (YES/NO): NO